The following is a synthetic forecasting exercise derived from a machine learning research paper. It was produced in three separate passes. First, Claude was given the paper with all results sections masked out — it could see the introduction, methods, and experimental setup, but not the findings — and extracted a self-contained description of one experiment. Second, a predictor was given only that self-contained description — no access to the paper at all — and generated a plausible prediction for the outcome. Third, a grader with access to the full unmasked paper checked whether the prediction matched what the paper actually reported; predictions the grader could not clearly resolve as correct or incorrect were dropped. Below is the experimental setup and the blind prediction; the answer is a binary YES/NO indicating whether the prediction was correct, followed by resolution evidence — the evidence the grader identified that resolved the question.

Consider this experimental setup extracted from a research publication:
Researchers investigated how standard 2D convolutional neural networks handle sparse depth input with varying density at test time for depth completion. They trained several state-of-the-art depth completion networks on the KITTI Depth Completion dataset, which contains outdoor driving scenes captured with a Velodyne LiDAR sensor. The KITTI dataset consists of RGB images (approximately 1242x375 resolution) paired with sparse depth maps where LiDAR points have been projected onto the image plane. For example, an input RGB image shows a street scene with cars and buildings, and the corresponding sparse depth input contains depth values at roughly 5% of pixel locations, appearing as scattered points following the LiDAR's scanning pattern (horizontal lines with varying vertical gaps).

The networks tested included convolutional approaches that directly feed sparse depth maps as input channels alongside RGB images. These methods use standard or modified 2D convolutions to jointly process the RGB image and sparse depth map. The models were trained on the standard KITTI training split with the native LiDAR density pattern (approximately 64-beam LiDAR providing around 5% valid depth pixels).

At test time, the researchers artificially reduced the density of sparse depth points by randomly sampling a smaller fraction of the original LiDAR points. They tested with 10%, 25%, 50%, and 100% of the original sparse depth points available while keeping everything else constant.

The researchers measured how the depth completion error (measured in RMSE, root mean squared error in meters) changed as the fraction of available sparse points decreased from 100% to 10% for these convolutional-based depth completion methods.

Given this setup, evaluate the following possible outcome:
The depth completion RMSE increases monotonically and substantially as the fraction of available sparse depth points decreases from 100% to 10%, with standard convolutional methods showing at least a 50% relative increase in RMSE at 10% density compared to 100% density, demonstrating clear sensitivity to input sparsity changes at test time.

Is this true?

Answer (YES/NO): YES